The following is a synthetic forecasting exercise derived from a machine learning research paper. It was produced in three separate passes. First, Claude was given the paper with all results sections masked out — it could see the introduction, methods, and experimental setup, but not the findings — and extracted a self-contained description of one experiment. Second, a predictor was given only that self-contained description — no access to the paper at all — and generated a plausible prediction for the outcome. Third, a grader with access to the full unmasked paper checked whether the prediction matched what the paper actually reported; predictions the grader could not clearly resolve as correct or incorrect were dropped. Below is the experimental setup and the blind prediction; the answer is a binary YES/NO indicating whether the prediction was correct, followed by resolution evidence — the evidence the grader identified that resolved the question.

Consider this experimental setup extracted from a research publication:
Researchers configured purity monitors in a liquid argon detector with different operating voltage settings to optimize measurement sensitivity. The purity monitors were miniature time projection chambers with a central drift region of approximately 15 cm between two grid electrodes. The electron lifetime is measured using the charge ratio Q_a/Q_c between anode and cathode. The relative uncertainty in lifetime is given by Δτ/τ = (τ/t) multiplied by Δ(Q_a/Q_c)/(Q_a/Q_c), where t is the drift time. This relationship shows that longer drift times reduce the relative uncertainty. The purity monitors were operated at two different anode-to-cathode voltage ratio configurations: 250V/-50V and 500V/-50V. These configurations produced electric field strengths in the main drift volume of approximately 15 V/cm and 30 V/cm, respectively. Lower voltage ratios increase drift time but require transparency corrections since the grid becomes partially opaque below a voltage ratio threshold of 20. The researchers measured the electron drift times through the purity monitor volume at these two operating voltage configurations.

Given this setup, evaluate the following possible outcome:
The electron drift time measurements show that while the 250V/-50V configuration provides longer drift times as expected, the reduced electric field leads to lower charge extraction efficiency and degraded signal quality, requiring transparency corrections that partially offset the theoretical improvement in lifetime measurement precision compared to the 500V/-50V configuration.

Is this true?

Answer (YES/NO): NO